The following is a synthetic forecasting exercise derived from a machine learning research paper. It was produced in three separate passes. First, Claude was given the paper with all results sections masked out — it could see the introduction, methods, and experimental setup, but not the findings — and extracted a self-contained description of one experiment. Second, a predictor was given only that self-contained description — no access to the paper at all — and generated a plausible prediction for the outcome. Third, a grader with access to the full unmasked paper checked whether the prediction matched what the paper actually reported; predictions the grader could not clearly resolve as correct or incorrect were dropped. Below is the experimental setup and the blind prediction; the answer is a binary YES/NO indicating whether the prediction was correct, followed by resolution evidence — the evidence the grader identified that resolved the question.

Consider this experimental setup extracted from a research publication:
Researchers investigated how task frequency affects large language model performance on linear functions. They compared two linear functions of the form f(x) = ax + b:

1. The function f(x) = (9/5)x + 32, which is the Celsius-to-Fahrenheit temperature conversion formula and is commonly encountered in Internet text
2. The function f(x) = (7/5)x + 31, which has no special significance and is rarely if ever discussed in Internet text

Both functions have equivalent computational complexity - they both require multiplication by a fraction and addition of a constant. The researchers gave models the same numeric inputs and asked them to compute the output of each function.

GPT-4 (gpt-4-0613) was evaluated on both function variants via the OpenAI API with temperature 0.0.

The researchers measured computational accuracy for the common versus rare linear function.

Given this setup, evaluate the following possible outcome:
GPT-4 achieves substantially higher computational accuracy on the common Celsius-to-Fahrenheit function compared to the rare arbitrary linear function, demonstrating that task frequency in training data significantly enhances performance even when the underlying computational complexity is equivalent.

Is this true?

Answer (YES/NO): YES